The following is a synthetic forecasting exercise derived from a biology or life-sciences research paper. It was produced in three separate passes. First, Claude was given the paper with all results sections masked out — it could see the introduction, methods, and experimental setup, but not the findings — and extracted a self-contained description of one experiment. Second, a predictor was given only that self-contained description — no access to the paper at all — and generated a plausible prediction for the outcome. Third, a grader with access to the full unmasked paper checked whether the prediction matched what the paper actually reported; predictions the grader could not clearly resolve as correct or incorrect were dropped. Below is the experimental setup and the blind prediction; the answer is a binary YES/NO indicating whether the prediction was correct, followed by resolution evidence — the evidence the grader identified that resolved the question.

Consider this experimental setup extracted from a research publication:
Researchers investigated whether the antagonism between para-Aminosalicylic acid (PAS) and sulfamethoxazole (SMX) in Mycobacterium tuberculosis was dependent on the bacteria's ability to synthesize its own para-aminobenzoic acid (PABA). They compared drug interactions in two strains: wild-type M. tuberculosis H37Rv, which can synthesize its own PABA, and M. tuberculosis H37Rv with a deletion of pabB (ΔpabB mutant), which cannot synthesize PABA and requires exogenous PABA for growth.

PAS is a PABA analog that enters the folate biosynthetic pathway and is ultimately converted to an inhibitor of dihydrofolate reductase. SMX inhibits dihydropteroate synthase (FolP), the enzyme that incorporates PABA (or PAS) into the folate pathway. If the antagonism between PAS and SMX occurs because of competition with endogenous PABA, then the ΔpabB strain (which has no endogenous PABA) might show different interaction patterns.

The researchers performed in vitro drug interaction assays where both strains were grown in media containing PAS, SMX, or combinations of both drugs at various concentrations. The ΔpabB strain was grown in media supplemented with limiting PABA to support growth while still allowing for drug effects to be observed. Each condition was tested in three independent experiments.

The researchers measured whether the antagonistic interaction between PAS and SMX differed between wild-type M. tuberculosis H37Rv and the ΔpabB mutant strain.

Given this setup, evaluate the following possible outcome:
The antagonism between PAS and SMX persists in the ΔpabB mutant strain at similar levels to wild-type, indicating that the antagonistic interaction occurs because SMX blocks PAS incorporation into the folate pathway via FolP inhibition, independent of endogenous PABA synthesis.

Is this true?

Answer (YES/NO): NO